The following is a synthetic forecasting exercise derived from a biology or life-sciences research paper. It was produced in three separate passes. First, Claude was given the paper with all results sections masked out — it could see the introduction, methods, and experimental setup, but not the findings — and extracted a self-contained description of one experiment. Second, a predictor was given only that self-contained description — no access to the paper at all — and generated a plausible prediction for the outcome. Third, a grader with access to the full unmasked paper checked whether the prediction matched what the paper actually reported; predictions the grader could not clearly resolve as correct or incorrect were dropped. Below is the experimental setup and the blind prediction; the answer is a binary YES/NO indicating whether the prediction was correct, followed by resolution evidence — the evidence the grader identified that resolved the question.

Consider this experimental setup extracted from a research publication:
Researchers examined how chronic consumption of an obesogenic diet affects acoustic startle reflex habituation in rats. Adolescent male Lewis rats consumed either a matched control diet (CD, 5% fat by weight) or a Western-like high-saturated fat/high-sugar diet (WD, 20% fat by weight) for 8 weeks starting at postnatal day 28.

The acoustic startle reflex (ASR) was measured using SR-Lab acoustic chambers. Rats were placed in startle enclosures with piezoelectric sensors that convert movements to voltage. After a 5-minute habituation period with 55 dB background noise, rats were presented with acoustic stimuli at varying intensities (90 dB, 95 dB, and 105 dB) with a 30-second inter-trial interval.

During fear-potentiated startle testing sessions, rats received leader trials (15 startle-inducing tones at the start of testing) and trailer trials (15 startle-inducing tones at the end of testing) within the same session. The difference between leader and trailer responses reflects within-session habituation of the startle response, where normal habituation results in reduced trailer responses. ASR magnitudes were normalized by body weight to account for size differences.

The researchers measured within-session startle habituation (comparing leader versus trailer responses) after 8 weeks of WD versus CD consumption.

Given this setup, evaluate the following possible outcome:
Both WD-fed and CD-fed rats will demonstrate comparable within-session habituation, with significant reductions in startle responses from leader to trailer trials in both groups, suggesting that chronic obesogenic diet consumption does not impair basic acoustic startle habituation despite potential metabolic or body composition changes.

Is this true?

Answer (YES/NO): NO